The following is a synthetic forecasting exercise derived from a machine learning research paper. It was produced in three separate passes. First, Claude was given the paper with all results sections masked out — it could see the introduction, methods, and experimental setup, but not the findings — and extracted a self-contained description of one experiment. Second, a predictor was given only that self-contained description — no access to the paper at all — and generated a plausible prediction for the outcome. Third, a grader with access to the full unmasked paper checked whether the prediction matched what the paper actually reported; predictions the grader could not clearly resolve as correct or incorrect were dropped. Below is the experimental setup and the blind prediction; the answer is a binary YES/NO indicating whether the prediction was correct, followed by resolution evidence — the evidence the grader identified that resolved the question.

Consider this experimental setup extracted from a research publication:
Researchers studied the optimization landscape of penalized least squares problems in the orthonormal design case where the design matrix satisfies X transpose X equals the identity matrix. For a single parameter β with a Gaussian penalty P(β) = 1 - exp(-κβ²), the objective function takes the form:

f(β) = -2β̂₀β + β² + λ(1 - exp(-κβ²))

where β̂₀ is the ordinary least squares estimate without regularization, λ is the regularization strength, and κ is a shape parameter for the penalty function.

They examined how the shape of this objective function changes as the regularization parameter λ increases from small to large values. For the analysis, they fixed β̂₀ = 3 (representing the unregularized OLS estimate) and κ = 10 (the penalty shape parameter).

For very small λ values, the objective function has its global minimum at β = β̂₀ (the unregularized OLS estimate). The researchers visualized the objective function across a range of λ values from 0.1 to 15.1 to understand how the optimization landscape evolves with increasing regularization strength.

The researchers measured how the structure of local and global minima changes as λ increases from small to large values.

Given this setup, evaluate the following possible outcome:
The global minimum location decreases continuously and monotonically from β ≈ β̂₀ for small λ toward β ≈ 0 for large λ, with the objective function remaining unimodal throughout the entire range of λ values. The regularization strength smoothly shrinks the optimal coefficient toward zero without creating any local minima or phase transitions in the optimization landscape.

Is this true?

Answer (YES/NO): NO